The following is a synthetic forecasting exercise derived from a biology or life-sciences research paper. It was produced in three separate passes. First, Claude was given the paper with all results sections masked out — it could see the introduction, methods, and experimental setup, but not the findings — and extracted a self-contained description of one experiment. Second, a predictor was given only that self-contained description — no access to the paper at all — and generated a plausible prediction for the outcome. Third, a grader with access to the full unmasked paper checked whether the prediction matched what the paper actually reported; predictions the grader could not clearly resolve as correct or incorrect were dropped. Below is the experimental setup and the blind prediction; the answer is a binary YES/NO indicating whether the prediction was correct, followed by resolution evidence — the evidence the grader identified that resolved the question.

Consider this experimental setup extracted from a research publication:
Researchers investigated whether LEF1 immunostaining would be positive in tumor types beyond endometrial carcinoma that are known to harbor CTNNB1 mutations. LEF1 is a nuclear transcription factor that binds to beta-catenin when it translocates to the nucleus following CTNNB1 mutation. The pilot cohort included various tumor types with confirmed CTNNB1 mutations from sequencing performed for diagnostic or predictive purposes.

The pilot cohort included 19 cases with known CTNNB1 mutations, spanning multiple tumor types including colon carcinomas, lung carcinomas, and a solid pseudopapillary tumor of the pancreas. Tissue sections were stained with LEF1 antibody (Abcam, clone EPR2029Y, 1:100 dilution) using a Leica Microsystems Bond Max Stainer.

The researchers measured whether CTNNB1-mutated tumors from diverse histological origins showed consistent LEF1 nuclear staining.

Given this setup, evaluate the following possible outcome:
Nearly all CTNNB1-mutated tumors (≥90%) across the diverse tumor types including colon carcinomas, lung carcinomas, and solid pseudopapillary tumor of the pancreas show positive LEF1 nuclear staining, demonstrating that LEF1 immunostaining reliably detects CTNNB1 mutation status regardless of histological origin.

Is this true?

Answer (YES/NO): NO